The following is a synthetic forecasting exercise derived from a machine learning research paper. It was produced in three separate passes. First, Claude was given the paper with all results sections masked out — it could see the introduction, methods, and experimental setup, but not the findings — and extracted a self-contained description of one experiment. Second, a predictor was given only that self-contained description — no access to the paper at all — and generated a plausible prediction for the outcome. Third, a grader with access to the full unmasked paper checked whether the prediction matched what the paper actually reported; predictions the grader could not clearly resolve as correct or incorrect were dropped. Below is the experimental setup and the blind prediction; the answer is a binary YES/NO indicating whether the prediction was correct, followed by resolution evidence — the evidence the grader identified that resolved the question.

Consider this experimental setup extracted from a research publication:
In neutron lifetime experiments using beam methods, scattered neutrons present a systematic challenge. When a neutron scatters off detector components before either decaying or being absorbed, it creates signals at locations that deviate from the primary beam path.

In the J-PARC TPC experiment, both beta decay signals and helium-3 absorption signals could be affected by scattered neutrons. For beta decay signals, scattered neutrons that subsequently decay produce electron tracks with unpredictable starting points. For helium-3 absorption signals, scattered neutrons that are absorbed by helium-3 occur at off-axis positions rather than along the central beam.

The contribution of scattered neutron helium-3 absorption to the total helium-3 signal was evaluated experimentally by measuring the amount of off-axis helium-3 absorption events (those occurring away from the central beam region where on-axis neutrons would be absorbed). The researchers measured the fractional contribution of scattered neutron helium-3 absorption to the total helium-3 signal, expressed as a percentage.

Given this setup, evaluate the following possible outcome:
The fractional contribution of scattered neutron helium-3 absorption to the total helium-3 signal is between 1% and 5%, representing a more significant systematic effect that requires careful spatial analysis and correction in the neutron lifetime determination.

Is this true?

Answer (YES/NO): NO